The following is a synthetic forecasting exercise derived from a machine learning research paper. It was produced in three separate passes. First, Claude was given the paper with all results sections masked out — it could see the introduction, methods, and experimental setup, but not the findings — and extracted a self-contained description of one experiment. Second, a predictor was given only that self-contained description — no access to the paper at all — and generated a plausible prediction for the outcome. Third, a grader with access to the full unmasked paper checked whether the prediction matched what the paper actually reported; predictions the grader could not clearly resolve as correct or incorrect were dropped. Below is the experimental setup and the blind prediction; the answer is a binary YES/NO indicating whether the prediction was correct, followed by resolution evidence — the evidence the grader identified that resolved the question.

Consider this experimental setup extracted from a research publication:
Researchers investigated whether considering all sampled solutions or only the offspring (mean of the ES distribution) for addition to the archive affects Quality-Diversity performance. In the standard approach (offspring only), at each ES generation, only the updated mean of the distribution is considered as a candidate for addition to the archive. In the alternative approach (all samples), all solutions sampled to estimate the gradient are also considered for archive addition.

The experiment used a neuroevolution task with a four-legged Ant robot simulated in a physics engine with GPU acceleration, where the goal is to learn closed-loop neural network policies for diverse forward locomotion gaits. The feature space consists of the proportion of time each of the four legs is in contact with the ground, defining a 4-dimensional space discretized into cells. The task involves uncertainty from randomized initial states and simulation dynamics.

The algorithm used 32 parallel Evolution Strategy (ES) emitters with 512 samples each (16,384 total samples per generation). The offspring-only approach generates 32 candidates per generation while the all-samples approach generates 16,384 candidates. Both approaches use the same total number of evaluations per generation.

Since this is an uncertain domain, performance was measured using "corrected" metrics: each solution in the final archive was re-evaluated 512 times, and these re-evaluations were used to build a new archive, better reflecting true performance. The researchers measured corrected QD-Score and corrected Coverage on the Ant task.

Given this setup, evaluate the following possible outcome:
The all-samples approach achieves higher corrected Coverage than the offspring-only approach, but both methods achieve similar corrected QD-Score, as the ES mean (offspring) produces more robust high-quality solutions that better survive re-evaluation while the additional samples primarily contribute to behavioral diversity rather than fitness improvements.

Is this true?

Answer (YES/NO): NO